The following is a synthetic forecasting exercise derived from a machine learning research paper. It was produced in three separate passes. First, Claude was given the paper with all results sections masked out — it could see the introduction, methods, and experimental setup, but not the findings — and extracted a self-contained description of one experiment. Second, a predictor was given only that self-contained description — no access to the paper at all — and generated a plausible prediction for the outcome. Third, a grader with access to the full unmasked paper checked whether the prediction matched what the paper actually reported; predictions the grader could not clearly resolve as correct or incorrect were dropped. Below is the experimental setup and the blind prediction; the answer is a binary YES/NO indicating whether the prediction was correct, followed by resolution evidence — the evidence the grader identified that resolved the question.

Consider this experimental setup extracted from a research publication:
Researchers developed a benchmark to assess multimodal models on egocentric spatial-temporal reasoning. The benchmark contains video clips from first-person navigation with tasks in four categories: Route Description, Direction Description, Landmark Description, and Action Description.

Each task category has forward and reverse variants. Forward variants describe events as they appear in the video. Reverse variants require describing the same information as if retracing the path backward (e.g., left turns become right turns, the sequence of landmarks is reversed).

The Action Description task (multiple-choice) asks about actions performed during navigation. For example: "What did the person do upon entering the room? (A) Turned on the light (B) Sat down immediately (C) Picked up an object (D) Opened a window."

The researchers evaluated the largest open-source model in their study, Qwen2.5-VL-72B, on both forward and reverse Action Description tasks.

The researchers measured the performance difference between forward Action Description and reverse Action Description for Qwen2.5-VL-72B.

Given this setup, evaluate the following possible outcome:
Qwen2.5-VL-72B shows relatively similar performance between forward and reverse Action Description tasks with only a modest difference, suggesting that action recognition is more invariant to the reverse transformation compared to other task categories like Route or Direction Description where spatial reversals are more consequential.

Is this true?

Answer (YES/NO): YES